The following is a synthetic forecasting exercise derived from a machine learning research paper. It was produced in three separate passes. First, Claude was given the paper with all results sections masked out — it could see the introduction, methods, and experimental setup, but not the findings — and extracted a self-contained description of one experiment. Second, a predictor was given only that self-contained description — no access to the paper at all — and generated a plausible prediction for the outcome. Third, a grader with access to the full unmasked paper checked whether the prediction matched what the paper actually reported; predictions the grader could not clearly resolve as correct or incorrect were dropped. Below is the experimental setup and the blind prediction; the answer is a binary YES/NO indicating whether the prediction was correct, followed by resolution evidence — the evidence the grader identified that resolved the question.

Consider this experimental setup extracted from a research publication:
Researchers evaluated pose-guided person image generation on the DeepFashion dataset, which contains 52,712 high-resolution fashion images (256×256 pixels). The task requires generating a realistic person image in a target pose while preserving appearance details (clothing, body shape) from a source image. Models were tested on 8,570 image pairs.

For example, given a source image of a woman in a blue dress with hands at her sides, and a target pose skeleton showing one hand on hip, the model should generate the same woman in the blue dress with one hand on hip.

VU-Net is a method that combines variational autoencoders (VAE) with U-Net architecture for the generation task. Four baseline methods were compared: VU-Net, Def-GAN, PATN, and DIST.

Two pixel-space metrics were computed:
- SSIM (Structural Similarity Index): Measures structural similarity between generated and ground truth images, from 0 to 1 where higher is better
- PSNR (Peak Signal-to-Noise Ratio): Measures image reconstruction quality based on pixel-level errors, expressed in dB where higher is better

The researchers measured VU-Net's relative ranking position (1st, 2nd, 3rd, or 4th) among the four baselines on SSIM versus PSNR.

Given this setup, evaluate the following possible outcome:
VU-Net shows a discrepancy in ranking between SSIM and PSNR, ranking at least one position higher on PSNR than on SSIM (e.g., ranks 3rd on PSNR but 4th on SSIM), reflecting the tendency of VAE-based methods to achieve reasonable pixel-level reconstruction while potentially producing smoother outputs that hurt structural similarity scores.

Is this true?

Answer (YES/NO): NO